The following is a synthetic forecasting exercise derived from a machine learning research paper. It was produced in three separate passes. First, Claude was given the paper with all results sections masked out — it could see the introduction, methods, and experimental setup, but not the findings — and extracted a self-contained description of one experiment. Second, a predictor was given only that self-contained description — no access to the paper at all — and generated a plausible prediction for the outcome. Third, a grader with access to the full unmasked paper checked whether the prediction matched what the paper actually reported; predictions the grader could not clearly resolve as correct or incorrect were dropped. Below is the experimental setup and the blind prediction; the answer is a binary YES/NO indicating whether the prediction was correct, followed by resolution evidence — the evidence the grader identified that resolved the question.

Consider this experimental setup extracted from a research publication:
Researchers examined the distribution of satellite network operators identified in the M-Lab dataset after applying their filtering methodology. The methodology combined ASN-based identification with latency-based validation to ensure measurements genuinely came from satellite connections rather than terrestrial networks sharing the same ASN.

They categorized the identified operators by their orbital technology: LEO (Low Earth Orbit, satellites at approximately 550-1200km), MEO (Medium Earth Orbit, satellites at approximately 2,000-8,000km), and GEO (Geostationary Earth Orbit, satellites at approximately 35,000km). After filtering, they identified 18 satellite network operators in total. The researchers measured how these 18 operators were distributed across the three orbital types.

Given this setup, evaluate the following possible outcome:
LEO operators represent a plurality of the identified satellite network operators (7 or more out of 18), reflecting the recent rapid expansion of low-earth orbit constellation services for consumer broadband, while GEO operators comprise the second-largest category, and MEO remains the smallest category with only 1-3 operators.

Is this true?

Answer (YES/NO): NO